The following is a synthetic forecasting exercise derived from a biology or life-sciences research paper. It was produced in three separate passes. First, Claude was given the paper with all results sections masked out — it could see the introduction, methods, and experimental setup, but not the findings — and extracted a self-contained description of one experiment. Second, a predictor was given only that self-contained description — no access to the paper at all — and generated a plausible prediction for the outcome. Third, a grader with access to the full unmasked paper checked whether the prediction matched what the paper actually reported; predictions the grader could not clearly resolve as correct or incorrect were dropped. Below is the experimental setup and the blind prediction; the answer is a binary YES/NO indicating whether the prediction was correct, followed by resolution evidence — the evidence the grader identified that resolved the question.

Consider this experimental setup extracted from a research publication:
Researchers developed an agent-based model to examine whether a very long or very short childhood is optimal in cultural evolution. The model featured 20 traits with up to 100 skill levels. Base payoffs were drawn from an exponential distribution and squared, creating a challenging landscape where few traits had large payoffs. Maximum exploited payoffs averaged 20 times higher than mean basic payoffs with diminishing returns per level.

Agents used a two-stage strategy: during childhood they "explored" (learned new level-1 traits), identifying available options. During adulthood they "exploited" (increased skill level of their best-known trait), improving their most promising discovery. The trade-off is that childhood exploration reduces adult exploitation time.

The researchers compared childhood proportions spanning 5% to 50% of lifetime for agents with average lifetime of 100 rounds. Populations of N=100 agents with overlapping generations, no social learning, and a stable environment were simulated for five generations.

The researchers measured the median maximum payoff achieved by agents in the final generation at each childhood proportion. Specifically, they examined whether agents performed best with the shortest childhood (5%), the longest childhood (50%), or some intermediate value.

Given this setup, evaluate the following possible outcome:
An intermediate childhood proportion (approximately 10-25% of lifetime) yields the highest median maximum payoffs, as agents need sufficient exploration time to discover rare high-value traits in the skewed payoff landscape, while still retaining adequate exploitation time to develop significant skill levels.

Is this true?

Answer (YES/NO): YES